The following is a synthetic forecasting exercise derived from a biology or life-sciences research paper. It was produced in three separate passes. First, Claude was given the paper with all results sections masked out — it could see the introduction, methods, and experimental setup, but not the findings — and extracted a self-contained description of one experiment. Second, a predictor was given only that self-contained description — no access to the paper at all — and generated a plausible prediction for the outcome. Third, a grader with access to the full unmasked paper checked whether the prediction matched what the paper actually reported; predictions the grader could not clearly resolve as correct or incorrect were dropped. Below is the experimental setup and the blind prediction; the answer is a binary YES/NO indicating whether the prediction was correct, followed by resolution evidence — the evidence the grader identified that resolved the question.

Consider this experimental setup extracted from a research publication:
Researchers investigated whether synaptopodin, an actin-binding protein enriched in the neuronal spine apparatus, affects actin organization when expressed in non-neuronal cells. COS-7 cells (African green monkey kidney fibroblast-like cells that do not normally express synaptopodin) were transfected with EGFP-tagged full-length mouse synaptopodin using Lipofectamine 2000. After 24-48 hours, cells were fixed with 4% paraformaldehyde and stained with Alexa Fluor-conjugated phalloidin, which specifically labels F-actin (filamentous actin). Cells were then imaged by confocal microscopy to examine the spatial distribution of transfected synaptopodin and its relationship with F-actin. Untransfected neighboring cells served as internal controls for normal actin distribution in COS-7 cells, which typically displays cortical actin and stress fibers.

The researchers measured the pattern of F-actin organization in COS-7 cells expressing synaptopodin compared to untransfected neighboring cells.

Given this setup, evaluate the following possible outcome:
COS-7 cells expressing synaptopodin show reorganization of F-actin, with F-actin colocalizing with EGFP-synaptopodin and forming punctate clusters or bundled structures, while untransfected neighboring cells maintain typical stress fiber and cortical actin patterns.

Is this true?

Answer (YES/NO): YES